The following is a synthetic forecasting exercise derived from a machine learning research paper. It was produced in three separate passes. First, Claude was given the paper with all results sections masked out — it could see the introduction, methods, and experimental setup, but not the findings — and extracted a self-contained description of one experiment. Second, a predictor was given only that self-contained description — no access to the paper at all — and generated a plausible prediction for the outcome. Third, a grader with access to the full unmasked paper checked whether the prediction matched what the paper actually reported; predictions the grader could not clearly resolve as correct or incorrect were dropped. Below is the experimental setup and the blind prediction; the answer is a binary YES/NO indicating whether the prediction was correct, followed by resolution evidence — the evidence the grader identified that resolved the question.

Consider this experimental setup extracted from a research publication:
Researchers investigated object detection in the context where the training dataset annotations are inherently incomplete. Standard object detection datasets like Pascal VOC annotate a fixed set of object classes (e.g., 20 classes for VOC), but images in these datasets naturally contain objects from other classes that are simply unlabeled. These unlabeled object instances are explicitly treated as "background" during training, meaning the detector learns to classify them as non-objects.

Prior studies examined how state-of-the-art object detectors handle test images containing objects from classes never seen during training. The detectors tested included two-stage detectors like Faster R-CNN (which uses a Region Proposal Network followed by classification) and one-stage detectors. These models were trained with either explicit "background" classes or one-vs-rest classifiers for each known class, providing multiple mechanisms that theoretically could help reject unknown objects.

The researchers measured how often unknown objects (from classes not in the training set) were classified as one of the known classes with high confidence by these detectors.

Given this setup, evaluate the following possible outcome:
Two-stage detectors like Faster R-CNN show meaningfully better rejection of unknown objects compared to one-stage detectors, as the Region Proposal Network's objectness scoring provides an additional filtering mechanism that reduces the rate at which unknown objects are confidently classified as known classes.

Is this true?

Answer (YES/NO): NO